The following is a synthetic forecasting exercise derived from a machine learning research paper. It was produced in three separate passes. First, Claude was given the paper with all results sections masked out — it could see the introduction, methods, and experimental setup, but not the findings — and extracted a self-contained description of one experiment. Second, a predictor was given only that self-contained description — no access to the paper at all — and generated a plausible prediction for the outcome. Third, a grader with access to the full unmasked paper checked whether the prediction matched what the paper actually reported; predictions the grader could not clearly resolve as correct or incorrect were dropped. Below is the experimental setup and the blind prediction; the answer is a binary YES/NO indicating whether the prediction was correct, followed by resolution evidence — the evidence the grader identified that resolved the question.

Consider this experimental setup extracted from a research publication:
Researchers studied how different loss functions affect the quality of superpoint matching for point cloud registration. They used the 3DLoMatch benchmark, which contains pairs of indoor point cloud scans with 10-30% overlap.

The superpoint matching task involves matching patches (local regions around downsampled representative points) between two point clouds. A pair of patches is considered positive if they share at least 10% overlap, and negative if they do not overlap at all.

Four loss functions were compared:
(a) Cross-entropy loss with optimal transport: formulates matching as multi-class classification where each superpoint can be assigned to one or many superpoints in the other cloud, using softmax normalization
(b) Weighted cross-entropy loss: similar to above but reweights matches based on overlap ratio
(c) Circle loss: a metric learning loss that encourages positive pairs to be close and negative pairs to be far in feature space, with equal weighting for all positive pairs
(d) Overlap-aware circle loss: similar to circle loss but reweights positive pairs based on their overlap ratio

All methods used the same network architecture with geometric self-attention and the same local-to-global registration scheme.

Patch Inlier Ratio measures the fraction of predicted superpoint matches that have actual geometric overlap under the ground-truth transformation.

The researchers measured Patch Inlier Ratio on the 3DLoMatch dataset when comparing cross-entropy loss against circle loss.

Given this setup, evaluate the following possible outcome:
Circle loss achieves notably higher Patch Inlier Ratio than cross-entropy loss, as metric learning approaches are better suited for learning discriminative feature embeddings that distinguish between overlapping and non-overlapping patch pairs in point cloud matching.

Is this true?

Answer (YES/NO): YES